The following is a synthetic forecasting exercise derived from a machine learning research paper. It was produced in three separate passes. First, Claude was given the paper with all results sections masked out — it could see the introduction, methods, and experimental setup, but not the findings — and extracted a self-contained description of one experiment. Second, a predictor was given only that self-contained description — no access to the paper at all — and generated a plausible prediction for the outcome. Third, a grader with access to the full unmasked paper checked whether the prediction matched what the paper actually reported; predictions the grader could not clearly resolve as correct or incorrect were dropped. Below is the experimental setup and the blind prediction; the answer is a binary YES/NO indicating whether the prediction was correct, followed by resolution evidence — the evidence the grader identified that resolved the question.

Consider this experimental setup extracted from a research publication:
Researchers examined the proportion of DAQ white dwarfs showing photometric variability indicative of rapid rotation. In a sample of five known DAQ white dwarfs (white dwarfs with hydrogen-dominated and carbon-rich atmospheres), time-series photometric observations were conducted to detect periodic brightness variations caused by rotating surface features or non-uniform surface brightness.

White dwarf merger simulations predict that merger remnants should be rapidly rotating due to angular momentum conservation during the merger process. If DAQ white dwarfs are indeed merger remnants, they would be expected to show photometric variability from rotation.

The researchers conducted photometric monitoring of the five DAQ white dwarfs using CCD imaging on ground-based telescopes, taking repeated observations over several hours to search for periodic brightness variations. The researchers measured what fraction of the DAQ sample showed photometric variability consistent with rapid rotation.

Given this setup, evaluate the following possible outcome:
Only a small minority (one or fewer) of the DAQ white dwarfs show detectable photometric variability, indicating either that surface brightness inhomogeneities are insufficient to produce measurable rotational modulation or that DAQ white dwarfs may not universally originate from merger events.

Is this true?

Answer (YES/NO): NO